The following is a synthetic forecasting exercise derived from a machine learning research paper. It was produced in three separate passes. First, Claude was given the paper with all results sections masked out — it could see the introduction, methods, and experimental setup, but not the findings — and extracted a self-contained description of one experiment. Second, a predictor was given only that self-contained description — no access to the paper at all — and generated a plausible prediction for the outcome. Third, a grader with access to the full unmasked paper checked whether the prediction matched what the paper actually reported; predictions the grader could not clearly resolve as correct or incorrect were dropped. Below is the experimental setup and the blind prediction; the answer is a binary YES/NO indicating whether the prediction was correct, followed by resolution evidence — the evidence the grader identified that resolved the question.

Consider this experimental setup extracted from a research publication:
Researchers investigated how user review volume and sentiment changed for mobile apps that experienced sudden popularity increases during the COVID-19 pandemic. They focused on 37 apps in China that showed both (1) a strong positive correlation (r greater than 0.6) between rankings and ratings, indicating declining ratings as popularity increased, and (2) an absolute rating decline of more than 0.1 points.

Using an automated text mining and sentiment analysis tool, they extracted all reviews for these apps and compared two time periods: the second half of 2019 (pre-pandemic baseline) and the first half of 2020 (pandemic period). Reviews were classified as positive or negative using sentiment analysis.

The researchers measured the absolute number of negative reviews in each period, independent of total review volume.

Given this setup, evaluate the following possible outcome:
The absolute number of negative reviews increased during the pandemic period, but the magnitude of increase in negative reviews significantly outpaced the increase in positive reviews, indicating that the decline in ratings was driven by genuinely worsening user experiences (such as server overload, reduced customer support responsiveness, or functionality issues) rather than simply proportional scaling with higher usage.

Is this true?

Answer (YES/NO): YES